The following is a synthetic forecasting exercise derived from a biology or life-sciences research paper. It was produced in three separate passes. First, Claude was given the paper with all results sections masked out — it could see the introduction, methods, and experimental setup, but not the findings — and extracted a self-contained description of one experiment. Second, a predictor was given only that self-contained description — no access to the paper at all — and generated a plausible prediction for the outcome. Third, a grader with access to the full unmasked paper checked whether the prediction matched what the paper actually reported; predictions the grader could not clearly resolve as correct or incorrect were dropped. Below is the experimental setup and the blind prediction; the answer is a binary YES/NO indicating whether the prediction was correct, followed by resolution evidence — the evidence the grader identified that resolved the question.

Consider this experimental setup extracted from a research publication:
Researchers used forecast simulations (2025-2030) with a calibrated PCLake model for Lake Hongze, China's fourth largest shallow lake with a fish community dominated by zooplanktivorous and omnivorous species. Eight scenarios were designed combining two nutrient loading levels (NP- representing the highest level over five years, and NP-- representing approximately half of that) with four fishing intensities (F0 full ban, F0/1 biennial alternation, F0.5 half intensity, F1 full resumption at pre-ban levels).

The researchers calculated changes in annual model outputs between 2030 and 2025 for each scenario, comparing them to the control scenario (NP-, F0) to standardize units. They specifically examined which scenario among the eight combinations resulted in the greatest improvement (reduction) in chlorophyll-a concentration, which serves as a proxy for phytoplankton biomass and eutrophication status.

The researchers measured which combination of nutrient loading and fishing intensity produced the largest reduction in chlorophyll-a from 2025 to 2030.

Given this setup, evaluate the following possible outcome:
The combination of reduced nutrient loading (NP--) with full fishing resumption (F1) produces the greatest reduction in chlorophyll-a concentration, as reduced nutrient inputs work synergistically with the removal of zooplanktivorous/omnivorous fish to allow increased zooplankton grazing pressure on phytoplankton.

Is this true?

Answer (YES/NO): YES